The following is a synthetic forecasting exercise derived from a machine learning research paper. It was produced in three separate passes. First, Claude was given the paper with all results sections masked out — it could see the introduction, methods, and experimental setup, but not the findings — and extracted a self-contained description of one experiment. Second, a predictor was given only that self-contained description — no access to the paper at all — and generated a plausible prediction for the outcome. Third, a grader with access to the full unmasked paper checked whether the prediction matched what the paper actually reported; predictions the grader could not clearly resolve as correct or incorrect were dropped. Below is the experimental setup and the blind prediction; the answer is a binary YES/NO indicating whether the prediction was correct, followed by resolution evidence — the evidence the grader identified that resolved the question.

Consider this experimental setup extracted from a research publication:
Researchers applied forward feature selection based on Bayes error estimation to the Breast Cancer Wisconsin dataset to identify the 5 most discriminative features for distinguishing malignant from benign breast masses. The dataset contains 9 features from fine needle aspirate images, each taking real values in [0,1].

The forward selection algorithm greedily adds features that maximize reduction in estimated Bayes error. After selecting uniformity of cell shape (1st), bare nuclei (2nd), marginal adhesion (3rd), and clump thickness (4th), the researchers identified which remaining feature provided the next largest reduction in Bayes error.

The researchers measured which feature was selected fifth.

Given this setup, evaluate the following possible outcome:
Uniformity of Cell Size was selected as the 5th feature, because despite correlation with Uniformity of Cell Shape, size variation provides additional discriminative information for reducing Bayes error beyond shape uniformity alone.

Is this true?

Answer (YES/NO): NO